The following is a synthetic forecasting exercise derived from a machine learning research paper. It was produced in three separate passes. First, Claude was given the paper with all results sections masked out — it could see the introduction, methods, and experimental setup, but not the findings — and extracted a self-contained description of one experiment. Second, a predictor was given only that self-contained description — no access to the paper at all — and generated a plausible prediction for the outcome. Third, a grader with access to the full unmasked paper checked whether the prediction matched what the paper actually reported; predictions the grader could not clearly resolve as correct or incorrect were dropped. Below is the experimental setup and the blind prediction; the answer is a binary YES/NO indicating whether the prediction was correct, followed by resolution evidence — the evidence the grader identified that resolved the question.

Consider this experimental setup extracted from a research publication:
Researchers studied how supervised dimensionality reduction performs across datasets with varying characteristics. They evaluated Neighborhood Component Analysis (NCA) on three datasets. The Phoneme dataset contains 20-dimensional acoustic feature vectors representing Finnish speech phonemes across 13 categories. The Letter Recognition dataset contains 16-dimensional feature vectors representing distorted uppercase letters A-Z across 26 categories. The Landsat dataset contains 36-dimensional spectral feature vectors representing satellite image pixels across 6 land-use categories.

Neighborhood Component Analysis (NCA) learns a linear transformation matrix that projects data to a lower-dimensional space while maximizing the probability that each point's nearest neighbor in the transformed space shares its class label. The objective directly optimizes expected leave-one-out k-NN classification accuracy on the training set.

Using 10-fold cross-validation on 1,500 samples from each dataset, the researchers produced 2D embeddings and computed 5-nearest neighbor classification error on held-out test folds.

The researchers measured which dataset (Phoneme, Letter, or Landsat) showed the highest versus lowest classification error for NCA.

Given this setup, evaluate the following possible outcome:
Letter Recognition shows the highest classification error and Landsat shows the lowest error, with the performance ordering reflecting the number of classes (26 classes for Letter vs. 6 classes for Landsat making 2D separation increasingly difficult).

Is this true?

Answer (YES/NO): YES